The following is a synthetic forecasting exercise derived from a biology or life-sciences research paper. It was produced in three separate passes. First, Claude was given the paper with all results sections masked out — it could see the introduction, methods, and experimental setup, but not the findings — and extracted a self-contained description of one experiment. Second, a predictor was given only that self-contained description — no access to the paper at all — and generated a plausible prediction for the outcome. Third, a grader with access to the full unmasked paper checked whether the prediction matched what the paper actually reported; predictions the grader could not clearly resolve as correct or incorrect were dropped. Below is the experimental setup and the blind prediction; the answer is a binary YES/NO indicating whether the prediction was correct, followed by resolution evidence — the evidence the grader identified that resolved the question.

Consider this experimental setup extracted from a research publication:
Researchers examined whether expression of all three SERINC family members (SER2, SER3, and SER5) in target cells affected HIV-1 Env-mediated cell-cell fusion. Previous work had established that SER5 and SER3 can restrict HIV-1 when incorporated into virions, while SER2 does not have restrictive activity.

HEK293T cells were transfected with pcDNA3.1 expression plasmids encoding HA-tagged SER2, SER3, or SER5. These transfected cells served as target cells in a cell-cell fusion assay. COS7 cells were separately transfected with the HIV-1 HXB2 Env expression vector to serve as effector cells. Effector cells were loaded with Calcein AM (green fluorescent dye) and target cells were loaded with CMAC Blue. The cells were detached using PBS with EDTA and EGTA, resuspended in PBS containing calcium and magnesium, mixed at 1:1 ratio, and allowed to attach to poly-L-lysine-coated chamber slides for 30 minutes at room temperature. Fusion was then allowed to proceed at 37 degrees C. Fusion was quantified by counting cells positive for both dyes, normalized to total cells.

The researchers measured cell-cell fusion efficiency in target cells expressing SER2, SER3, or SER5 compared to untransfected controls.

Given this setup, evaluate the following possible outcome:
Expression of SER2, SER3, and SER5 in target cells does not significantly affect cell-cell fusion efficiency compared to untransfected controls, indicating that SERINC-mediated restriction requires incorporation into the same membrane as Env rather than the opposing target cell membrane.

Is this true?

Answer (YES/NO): NO